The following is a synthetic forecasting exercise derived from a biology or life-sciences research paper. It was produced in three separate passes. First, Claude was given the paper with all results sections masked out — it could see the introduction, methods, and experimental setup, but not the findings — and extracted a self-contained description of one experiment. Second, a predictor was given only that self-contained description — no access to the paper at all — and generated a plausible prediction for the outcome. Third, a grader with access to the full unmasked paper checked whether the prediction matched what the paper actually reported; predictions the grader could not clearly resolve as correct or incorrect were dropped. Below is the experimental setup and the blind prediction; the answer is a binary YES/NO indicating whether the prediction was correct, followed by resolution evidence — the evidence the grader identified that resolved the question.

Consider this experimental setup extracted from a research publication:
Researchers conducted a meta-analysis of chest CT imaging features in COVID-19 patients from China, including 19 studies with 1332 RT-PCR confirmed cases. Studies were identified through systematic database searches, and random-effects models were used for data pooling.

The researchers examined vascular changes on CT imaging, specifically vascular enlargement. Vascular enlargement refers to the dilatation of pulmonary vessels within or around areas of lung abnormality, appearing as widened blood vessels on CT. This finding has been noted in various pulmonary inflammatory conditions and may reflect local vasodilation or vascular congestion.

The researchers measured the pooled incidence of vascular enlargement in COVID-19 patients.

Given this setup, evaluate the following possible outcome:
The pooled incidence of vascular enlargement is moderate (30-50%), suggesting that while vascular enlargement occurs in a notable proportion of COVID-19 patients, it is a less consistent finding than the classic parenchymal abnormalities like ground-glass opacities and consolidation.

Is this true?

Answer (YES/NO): NO